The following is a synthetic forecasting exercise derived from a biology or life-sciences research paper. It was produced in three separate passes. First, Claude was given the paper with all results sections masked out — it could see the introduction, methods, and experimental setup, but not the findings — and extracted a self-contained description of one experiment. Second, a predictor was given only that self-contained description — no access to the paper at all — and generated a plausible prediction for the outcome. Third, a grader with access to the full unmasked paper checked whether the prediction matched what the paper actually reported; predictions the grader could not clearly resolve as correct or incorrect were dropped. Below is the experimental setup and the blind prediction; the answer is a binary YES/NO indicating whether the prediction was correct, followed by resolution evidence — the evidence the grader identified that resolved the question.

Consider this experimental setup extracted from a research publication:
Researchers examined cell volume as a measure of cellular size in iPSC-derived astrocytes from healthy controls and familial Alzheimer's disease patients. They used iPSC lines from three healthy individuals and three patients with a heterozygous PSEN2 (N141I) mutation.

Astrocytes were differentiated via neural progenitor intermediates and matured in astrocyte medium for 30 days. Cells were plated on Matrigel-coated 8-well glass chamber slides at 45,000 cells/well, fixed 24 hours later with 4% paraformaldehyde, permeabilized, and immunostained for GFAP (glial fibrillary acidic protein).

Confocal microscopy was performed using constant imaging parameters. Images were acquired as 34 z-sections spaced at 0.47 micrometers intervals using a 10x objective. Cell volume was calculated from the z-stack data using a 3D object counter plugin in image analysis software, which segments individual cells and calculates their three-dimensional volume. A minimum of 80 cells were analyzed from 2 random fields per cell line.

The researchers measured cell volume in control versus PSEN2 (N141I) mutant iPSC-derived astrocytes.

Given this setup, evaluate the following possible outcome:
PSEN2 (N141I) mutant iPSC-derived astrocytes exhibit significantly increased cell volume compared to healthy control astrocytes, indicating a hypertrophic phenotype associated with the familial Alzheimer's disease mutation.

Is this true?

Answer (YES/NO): NO